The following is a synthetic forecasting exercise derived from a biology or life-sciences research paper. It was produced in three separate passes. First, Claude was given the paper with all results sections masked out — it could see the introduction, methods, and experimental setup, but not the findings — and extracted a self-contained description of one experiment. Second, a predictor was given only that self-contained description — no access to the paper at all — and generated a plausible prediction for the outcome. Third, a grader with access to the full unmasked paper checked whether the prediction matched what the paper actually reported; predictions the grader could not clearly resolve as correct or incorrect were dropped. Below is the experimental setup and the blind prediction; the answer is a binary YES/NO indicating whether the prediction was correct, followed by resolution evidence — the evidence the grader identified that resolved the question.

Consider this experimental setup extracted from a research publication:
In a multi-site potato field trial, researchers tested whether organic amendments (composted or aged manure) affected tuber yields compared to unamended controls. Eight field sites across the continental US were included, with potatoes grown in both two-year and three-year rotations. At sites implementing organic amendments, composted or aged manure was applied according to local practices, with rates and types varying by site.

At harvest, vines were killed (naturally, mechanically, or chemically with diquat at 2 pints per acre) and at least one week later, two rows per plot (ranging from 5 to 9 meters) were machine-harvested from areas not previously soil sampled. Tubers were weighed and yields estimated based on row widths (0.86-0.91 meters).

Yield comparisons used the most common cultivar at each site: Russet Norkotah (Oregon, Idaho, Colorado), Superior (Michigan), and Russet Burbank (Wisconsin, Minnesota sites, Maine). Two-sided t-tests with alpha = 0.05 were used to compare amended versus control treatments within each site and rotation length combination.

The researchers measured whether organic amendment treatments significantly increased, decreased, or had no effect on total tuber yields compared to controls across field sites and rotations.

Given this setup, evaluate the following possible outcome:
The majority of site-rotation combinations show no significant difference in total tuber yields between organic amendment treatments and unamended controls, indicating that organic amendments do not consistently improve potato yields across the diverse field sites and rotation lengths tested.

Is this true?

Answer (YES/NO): YES